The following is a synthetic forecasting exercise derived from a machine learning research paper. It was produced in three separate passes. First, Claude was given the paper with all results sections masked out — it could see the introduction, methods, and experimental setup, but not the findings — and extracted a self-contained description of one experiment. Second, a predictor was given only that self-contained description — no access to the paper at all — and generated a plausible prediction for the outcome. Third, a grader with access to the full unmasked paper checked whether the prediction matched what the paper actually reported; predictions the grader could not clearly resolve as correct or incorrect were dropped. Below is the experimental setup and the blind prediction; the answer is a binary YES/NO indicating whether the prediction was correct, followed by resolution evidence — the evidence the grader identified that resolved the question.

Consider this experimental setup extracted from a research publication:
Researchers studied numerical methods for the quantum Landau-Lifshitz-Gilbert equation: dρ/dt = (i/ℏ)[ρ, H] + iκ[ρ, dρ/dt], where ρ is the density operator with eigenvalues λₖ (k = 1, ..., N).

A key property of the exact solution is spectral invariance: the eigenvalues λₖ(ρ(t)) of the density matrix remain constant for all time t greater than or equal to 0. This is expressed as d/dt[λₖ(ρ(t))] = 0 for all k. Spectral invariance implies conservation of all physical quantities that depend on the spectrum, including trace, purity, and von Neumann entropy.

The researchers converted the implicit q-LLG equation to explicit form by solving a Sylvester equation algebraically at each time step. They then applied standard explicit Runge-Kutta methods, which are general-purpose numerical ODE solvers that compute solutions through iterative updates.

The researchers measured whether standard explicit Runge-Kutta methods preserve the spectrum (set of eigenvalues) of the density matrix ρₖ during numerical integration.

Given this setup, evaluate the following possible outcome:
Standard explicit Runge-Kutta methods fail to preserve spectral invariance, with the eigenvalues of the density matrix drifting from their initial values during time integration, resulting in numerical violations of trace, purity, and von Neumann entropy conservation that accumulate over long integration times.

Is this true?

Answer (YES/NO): YES